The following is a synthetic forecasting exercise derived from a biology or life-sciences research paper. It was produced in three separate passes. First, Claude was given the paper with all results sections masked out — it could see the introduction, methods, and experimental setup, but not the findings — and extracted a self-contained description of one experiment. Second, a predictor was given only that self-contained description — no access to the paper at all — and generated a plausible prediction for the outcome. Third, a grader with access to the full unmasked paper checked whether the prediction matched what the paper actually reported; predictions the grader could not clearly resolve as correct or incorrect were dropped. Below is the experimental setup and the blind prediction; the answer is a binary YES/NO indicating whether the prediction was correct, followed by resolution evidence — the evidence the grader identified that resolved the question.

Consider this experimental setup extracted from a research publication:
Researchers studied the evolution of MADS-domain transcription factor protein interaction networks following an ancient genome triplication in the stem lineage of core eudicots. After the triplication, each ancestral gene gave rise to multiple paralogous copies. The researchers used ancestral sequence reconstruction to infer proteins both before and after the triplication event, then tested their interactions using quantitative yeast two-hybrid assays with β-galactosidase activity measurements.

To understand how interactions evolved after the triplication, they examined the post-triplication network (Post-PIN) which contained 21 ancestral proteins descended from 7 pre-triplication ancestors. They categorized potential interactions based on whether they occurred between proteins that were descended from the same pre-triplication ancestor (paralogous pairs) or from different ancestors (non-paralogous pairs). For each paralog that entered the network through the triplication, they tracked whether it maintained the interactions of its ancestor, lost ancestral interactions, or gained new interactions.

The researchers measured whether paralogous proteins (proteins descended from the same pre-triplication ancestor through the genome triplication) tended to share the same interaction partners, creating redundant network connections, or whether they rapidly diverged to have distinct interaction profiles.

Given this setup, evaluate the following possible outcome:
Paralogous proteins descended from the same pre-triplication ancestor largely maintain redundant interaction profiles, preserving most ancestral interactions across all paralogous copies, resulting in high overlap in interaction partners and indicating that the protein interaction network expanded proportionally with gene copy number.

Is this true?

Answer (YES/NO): NO